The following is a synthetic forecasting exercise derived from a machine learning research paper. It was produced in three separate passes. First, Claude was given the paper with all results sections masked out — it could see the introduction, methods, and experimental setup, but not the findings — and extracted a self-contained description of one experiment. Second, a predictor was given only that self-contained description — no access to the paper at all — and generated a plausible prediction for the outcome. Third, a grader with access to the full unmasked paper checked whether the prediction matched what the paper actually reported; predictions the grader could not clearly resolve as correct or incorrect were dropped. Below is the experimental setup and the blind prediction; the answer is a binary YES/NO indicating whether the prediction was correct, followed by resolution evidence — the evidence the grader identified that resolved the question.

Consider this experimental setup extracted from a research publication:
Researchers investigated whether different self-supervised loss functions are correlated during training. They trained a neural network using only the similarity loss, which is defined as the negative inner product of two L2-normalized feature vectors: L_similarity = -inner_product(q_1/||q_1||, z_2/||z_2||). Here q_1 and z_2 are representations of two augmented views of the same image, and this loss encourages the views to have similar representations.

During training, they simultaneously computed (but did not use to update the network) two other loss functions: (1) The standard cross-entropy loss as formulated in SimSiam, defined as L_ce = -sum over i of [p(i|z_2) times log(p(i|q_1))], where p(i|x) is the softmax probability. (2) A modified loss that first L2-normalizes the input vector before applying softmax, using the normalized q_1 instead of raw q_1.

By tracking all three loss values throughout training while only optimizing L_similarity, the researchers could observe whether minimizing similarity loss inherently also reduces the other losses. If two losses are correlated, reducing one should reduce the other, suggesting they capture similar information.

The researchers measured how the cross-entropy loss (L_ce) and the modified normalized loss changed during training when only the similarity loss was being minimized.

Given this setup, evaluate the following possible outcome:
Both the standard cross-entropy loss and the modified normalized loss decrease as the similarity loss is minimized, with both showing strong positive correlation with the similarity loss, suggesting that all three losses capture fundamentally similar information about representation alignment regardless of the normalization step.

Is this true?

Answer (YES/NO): NO